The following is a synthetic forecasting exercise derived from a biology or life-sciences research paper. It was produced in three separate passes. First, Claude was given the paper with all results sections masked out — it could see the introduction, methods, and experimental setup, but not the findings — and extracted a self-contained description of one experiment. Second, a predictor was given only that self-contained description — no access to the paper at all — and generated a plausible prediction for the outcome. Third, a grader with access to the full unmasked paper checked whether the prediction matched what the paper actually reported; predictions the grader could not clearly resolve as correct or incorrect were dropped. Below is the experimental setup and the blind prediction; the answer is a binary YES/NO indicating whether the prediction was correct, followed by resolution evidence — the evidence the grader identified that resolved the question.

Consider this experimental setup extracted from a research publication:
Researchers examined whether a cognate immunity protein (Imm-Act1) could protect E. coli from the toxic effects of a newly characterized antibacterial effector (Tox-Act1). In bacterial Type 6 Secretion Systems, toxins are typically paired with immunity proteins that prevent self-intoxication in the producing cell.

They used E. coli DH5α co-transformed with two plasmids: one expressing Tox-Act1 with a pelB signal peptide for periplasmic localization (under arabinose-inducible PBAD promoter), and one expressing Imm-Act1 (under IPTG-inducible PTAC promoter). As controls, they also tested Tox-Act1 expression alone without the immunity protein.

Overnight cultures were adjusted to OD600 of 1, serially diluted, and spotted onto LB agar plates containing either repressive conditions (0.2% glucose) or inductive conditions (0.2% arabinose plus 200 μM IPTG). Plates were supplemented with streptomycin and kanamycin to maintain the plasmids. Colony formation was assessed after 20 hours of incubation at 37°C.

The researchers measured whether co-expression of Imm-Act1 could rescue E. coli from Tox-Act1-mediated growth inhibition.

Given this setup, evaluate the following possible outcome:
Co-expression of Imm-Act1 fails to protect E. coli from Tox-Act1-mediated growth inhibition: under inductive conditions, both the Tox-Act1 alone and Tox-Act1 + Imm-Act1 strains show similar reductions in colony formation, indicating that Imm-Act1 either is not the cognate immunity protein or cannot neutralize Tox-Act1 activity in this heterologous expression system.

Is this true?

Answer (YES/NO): NO